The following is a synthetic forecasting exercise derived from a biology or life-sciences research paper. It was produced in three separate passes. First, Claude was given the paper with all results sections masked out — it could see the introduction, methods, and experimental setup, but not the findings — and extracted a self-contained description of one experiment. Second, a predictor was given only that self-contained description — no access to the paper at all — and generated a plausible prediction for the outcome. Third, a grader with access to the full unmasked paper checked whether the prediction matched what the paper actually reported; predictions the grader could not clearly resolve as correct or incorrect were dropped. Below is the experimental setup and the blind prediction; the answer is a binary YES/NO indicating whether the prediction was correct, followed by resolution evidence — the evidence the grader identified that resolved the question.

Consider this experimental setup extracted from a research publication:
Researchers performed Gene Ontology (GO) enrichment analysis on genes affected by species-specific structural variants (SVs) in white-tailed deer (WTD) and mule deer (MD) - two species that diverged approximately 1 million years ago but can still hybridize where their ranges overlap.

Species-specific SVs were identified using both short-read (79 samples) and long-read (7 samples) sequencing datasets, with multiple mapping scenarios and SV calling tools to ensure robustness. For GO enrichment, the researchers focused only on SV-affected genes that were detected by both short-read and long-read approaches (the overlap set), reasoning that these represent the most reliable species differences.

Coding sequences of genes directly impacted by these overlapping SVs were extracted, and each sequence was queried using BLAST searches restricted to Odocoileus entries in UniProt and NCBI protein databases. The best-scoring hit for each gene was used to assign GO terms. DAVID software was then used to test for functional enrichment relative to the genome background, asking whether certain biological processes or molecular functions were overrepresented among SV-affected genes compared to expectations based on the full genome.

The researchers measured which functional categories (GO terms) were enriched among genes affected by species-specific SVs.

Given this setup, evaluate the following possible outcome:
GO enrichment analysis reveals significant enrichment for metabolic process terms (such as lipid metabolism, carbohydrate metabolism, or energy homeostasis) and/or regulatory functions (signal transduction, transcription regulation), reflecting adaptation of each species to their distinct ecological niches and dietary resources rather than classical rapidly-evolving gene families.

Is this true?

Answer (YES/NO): YES